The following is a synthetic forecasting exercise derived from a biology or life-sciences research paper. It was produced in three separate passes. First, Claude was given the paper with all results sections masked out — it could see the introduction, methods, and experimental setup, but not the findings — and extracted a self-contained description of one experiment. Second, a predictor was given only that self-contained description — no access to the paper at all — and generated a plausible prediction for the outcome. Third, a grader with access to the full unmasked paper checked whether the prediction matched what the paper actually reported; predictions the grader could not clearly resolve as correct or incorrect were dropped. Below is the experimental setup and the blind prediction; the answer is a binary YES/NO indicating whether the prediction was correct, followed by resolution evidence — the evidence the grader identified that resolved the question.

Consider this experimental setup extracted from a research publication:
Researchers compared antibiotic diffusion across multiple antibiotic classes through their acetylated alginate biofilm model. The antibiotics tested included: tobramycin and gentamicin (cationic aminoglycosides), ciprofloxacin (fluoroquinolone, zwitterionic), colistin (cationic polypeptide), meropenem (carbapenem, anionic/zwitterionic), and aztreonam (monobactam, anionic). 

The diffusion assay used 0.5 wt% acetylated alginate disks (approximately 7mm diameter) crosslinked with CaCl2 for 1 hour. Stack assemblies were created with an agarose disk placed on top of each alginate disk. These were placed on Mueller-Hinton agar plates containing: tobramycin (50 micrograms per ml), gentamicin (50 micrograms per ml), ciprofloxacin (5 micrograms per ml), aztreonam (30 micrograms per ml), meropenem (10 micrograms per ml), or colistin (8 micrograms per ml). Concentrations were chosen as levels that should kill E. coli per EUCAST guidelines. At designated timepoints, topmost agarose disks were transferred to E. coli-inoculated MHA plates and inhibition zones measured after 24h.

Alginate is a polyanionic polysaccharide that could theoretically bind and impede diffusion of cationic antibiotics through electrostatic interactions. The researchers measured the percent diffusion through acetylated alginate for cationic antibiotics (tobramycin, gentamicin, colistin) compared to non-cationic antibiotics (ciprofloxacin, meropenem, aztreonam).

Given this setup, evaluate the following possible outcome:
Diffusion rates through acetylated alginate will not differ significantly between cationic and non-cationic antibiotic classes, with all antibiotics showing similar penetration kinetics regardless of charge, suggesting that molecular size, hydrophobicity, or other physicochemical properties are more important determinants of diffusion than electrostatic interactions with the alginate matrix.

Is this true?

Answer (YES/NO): YES